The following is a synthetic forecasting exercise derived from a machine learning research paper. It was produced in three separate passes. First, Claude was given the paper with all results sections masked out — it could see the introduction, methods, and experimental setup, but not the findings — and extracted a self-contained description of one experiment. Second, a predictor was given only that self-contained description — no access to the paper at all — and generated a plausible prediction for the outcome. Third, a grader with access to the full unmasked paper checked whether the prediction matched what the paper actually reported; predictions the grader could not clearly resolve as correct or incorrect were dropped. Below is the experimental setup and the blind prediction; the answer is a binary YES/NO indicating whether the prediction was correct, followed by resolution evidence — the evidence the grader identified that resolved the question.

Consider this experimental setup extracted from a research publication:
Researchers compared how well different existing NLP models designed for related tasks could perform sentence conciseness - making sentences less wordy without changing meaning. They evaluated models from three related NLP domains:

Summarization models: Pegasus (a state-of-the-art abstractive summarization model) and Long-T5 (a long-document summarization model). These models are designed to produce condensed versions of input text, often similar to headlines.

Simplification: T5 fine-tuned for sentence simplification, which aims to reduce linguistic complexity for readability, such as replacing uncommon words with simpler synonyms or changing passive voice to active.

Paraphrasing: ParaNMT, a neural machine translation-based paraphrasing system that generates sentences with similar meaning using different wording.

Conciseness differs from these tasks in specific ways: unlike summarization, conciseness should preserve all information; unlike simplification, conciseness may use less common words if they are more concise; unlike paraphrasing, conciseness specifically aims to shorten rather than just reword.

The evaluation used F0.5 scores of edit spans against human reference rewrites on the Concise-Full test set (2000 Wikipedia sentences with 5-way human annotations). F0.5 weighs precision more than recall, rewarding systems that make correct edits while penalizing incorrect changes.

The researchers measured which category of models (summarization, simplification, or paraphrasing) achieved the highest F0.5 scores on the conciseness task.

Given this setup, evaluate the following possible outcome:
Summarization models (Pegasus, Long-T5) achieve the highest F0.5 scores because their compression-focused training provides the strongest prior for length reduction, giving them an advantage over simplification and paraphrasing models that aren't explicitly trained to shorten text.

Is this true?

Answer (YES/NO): NO